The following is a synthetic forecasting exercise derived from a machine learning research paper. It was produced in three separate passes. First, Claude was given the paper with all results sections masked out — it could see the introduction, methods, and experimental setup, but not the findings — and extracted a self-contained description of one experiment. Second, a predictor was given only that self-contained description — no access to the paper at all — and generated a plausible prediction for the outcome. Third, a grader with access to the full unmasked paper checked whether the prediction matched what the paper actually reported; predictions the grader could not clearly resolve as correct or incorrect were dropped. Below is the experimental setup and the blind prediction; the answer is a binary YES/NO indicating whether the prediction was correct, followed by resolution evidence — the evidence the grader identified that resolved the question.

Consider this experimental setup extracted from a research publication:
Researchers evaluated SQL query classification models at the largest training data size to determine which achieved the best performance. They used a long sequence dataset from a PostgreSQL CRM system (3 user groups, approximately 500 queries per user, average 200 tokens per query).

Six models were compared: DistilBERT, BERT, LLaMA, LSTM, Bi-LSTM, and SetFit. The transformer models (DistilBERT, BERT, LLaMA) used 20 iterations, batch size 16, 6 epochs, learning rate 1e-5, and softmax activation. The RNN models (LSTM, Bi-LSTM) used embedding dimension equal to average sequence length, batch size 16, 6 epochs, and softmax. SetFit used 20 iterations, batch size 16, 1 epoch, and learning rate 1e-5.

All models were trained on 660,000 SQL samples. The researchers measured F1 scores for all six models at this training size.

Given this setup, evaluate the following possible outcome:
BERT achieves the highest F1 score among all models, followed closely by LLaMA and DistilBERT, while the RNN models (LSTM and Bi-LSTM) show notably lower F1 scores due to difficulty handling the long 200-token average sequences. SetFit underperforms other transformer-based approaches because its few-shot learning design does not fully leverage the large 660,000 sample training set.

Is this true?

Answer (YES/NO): NO